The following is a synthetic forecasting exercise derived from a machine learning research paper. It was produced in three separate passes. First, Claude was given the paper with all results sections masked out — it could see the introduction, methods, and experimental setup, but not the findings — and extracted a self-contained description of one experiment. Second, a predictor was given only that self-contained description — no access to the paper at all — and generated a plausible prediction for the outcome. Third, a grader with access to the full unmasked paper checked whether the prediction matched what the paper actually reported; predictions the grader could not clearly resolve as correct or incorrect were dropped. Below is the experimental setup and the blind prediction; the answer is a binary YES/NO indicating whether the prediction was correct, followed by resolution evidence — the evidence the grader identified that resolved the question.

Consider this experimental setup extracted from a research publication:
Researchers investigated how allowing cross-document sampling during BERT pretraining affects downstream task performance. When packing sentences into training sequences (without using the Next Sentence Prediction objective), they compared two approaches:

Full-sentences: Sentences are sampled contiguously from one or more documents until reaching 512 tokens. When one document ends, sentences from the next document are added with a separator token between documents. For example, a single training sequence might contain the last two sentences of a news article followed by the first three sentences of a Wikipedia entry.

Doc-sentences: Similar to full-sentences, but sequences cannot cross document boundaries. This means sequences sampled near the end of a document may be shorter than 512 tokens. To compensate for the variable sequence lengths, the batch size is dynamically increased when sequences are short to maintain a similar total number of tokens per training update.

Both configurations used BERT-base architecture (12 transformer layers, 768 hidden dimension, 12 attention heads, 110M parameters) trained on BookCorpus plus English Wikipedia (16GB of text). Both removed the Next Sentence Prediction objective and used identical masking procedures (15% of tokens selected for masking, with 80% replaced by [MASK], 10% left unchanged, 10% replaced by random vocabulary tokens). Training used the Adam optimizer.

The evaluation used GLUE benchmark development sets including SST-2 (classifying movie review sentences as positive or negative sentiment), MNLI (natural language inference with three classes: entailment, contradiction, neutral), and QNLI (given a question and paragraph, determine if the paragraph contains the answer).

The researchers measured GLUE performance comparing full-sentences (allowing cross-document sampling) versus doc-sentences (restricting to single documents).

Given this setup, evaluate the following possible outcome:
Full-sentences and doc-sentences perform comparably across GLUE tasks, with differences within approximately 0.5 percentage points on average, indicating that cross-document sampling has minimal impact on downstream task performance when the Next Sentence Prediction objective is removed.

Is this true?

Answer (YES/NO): NO